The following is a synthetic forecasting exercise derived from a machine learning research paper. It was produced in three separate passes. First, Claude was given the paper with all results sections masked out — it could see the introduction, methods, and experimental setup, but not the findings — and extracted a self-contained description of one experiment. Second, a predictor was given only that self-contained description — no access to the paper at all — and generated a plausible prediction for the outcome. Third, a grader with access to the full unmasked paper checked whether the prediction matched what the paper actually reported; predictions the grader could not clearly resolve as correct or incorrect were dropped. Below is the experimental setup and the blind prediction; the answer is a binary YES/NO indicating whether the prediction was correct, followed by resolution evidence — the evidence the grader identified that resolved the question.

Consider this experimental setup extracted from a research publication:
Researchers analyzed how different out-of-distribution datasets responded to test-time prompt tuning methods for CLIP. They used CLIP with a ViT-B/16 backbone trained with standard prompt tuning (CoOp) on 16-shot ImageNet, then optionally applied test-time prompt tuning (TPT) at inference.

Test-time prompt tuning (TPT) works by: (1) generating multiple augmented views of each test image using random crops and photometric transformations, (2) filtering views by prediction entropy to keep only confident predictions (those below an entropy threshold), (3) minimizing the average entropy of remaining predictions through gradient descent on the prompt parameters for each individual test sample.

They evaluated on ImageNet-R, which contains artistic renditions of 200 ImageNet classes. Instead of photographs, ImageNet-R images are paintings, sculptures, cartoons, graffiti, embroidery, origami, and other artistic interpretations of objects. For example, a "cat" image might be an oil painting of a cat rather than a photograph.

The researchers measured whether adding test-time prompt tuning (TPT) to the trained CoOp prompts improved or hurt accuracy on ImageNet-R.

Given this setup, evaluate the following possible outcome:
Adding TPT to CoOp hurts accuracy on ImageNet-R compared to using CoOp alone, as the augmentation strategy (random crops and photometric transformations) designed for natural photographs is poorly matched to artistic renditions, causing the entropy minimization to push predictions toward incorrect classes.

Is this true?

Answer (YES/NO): YES